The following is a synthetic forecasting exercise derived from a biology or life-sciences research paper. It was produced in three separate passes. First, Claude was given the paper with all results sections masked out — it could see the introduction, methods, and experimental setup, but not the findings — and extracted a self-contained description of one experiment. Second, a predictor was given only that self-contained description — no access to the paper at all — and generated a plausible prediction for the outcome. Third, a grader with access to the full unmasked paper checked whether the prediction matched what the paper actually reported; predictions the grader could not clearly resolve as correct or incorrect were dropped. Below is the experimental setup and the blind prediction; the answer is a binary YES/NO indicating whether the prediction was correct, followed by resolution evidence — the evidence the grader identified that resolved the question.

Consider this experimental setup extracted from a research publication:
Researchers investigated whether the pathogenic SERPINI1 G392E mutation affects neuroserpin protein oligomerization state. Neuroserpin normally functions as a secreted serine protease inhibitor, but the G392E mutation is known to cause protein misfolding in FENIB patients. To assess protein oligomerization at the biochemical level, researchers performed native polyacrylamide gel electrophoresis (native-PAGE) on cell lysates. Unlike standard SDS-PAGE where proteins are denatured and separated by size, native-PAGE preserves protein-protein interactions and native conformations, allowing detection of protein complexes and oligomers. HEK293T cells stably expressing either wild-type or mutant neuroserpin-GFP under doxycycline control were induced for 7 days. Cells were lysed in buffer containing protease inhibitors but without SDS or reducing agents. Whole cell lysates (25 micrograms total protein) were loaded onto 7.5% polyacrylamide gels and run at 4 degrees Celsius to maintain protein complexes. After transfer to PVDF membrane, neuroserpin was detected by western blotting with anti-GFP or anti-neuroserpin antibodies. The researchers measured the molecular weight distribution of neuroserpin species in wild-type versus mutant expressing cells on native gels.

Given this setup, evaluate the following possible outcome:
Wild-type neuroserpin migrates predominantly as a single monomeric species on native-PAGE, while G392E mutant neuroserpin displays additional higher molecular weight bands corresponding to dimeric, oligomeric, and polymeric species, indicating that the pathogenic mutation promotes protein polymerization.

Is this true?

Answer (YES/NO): YES